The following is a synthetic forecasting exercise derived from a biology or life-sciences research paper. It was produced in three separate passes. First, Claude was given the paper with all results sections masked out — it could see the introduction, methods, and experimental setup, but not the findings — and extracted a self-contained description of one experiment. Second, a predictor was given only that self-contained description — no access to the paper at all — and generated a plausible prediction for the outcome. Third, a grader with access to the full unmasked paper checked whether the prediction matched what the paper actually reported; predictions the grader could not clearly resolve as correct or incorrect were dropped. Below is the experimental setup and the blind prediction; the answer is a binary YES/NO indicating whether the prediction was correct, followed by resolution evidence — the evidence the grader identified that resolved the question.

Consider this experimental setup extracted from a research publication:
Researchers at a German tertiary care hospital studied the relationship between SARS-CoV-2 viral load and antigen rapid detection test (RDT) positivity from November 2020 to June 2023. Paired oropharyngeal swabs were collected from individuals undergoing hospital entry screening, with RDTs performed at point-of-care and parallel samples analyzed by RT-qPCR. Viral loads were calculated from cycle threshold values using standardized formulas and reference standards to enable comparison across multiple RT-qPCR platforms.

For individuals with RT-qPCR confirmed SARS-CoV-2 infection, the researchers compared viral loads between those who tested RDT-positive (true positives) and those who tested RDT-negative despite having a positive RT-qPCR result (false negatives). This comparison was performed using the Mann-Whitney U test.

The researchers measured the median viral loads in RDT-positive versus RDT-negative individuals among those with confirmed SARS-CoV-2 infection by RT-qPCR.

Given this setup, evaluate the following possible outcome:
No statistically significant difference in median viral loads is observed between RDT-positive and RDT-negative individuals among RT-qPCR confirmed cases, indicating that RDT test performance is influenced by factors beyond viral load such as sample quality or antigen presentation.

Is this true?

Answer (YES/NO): NO